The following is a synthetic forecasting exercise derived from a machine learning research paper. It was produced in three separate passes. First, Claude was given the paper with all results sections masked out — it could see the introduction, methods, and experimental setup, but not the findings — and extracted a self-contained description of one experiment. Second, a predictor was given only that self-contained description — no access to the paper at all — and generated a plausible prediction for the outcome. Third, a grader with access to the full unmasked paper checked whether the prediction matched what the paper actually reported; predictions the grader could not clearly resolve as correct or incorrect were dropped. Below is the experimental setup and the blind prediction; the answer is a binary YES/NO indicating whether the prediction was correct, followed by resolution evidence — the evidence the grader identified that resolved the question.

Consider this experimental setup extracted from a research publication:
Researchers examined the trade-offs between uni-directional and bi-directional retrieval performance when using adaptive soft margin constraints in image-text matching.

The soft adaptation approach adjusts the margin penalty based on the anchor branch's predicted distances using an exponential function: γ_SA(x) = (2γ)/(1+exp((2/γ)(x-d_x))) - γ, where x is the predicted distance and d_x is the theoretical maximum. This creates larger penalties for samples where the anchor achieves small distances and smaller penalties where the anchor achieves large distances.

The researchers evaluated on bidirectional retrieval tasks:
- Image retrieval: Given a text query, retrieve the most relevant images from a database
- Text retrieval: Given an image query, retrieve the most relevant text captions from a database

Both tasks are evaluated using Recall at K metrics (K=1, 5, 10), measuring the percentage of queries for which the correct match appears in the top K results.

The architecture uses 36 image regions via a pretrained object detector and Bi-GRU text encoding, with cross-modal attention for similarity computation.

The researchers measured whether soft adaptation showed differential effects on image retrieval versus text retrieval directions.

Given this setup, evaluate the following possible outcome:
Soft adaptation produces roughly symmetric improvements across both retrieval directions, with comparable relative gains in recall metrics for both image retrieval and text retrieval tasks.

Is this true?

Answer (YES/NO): NO